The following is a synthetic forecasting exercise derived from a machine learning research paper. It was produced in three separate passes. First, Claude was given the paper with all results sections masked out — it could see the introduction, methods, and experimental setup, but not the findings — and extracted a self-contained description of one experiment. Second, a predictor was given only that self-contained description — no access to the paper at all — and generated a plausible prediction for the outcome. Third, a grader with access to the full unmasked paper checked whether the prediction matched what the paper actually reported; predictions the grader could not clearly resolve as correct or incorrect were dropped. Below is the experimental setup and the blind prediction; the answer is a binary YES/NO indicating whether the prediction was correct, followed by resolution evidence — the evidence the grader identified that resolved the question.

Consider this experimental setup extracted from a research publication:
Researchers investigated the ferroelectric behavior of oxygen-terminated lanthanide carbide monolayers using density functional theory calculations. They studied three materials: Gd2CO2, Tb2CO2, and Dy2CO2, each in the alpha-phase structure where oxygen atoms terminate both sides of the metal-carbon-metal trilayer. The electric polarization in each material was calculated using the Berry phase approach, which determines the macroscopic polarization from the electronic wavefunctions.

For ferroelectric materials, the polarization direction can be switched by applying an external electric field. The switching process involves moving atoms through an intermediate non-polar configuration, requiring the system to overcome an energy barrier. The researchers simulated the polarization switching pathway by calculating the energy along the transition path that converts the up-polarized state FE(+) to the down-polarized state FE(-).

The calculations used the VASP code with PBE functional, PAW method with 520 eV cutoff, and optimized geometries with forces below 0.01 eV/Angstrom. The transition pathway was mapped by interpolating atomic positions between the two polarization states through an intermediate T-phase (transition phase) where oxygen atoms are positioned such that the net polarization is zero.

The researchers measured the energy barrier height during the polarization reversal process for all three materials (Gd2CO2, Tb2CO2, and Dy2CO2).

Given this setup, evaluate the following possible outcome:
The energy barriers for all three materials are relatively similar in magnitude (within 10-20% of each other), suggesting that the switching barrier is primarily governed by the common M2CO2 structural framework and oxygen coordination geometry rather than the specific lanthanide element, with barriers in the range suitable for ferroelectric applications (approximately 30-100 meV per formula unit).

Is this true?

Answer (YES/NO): NO